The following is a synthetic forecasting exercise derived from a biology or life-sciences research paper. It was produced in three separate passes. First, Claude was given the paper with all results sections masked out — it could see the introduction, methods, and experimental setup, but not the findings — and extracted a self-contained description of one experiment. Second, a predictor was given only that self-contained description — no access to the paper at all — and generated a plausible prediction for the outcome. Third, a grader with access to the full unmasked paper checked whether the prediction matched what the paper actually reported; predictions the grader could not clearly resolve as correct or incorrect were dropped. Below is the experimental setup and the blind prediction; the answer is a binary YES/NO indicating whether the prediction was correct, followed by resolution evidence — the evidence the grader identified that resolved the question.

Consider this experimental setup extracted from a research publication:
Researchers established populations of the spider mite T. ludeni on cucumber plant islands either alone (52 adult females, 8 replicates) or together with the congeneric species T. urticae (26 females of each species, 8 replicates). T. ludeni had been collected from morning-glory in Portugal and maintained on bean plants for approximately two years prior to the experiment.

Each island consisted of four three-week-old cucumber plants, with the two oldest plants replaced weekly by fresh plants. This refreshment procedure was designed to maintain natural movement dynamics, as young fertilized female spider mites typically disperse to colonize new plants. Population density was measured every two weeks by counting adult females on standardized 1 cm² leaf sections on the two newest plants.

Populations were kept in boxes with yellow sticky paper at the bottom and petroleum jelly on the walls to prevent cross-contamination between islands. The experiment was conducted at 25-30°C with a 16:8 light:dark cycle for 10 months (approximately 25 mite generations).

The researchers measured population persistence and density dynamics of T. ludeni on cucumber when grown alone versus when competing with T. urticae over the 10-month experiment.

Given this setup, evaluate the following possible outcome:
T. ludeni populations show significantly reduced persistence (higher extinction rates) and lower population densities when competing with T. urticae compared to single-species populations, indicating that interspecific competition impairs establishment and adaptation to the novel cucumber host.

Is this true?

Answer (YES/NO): YES